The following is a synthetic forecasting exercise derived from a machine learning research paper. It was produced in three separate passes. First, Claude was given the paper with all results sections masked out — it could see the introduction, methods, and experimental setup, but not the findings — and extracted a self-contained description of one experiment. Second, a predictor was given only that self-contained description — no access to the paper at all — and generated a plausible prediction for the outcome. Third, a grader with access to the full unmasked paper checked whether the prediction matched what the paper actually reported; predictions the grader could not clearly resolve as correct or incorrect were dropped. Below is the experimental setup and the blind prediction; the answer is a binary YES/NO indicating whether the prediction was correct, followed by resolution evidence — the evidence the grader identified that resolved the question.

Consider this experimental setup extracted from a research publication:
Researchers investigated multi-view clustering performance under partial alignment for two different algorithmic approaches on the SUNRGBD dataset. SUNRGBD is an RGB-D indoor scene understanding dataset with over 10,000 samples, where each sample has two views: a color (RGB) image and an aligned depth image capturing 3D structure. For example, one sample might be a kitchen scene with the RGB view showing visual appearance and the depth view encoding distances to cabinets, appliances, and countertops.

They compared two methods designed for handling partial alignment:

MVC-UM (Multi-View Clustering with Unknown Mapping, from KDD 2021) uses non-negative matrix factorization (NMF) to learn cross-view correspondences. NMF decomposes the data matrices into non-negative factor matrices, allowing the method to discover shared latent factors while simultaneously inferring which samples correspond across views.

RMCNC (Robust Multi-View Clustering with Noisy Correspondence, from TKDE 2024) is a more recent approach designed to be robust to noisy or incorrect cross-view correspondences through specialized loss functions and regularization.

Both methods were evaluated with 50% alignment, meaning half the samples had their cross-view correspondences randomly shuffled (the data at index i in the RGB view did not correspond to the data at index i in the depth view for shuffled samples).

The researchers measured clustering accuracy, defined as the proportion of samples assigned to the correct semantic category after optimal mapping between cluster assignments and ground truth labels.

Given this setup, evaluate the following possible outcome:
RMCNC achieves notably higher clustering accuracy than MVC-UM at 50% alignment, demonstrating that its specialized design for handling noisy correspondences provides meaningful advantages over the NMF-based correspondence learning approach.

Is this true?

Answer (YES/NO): YES